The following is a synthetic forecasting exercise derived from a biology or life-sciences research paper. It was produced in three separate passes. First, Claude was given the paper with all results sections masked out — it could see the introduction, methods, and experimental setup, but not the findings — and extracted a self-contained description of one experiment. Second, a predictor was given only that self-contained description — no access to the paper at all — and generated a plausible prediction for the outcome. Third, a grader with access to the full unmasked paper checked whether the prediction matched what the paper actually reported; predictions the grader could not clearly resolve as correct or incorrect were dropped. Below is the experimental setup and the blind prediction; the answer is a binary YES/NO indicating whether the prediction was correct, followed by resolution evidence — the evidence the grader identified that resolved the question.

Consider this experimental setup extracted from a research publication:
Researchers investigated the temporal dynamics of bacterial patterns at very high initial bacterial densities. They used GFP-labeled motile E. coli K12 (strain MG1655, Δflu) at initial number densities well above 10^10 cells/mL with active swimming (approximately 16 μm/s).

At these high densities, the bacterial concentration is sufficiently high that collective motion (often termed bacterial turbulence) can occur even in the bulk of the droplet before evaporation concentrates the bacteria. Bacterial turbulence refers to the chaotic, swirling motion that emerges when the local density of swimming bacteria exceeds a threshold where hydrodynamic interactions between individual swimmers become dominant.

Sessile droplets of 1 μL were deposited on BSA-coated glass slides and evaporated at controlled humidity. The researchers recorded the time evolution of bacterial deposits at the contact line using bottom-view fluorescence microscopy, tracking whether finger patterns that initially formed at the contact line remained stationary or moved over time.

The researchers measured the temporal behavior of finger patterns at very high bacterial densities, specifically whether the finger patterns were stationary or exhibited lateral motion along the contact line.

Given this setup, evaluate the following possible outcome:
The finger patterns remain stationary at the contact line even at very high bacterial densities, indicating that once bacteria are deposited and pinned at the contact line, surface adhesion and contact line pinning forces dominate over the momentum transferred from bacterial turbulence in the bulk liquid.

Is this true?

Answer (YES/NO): NO